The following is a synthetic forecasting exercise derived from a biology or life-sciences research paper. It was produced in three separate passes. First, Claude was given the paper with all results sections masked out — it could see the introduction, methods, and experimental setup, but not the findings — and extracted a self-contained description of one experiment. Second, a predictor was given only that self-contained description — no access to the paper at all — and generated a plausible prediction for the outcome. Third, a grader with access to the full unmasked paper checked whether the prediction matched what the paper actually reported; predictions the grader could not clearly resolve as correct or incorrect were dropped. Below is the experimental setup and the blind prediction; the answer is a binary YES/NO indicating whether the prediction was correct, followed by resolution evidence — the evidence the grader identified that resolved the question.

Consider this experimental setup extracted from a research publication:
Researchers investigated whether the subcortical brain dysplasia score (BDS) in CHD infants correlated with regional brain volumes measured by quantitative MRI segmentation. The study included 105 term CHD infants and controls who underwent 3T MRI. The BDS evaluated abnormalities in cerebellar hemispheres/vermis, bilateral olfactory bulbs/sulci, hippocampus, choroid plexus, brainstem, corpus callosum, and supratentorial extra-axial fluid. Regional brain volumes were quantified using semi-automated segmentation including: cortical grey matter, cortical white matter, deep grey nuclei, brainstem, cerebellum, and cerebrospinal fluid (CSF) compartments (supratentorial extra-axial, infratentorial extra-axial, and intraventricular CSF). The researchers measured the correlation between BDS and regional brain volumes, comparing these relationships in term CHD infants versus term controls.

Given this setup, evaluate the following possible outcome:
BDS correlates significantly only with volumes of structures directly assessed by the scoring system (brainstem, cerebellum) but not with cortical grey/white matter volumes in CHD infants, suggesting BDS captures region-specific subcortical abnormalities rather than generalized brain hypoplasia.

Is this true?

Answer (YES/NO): NO